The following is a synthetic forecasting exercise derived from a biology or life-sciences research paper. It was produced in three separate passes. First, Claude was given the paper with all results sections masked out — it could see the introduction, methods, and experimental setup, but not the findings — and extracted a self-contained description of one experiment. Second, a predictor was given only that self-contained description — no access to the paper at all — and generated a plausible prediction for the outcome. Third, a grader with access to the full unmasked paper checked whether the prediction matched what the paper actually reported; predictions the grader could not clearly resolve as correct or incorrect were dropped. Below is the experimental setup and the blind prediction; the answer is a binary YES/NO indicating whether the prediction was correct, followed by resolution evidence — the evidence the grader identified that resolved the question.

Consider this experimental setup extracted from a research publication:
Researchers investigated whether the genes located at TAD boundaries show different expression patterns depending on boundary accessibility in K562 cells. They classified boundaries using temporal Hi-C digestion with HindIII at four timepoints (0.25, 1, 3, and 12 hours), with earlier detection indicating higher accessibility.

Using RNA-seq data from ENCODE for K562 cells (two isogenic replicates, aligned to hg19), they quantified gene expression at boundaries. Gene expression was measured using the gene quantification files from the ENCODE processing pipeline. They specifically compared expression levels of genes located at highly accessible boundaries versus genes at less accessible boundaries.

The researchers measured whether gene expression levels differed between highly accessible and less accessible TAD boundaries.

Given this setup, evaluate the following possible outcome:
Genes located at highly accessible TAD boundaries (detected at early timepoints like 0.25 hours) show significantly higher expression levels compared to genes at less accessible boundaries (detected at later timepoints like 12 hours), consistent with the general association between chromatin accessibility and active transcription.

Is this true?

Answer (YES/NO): YES